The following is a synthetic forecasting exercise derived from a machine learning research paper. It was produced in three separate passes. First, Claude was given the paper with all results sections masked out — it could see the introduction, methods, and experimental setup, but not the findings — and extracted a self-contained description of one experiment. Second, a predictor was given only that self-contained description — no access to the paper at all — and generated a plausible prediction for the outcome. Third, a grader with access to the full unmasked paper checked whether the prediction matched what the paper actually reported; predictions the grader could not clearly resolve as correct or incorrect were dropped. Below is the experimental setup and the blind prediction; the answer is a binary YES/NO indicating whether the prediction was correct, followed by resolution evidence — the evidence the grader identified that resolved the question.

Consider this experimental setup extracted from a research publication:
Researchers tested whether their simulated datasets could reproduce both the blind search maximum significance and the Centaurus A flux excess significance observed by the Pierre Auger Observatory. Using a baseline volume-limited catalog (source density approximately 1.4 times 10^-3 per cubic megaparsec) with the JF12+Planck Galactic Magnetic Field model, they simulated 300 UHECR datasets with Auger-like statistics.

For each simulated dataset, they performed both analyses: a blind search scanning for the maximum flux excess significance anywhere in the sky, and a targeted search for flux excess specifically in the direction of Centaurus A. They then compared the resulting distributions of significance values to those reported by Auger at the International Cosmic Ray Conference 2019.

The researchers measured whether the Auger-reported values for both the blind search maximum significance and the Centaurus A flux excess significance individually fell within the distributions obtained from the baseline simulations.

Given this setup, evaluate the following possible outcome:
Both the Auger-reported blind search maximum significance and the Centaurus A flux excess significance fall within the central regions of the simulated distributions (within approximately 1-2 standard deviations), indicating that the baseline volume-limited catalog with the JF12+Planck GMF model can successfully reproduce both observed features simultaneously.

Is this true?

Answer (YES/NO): NO